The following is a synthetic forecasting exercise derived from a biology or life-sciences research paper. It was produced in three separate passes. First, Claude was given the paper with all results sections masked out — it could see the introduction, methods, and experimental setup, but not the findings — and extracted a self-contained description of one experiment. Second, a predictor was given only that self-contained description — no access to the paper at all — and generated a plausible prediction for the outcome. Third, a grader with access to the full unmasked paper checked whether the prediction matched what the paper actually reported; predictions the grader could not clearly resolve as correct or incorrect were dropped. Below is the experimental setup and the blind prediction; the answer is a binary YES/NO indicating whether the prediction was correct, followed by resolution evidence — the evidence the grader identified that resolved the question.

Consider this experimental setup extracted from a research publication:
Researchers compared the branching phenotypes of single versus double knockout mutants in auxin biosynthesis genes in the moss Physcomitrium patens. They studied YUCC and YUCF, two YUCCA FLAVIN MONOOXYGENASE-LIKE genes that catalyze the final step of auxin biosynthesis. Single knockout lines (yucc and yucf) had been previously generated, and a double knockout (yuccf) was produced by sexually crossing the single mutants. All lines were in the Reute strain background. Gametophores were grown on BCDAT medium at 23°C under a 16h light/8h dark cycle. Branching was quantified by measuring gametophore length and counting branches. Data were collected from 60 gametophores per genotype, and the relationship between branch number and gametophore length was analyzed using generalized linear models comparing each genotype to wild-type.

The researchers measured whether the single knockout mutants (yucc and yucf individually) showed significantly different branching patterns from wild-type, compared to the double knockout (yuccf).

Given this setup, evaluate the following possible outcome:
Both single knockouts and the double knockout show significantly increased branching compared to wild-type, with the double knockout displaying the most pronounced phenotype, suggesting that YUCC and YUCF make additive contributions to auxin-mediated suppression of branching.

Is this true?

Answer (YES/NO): NO